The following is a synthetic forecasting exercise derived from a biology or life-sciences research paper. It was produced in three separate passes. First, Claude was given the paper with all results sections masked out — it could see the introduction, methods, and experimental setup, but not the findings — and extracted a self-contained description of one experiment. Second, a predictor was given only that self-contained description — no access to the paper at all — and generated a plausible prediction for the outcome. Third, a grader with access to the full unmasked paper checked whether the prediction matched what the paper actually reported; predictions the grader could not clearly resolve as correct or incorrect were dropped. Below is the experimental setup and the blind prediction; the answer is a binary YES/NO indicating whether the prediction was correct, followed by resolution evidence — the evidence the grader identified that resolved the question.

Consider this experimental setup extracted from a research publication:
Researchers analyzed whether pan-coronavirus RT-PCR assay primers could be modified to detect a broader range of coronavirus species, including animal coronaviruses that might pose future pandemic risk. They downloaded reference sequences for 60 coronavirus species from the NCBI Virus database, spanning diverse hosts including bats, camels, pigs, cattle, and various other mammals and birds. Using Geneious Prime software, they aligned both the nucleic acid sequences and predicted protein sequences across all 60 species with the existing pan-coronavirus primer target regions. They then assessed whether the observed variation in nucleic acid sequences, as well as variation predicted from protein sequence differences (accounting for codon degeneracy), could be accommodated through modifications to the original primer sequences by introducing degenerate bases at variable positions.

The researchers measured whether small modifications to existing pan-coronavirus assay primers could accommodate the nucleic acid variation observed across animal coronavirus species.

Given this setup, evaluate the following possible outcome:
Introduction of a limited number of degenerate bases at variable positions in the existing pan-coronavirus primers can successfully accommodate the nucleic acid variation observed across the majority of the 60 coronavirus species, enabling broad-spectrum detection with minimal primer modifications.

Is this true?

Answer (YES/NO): YES